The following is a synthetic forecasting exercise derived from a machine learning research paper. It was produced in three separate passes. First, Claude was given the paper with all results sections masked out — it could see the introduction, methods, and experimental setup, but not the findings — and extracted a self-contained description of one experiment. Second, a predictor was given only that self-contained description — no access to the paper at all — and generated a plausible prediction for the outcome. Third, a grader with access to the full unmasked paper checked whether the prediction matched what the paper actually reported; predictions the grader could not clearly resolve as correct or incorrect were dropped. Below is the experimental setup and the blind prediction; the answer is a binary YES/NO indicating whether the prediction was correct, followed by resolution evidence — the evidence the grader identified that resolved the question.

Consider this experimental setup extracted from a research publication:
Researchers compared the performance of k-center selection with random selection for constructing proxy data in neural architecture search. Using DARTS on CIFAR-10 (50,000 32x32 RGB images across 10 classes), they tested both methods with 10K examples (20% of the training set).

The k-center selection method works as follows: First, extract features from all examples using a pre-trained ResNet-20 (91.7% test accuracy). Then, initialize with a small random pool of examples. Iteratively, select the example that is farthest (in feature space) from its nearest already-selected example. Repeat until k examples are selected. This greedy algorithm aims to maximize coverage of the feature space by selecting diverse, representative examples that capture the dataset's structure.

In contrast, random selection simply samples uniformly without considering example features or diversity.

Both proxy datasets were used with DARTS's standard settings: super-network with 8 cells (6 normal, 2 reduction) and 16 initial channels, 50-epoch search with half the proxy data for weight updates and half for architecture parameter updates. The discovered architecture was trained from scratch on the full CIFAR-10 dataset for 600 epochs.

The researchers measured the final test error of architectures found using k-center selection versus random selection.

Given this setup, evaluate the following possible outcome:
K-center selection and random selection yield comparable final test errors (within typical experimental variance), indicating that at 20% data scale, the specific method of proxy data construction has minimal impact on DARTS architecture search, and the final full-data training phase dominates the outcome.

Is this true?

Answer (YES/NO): NO